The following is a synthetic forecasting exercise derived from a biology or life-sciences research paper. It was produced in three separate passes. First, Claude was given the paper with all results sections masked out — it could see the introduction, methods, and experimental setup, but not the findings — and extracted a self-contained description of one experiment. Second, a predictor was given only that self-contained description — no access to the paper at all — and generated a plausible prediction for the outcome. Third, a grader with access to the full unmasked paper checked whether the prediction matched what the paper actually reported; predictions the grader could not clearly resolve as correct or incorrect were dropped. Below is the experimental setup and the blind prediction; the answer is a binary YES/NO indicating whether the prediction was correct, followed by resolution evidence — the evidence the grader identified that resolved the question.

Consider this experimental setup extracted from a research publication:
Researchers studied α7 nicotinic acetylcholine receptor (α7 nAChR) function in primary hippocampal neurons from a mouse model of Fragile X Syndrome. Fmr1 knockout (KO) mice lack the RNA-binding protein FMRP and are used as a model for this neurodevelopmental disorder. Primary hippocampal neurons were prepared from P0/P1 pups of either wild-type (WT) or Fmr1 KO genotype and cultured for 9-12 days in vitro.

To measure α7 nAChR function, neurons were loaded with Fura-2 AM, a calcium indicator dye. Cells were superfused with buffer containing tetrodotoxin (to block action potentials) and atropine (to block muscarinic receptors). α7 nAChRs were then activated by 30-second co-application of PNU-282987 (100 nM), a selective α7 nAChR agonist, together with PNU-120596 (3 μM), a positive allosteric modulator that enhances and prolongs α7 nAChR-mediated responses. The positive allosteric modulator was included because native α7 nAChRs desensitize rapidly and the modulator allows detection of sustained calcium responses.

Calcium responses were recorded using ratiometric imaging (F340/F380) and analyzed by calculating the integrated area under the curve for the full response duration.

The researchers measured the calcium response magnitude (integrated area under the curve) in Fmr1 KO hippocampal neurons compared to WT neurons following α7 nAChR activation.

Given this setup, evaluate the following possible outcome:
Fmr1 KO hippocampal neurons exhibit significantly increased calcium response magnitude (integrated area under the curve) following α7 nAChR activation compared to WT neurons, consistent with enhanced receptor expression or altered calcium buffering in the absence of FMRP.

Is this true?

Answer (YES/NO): NO